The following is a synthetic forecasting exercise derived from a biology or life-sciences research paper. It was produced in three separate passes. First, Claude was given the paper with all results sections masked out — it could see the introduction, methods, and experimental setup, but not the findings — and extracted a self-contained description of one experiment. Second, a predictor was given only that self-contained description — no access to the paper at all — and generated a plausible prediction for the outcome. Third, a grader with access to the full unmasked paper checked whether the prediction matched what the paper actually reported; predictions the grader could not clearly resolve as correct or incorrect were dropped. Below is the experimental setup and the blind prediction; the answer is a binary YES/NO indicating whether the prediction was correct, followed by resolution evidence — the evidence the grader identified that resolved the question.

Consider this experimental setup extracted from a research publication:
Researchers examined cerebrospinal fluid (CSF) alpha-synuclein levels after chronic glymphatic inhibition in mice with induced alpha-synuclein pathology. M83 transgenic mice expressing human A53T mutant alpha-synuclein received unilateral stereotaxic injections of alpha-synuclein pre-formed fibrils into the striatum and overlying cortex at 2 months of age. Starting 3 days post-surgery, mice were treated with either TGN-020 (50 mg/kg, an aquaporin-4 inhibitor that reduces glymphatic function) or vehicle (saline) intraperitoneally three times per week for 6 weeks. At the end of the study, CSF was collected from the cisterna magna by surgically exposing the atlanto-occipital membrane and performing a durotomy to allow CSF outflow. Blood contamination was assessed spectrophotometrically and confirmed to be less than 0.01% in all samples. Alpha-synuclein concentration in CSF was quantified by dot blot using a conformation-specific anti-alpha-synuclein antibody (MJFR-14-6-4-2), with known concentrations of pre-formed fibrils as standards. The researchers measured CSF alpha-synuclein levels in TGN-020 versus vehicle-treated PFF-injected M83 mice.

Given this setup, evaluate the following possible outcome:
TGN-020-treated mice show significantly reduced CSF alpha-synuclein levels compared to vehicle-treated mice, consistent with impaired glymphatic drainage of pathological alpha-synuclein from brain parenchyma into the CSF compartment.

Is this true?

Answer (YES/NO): YES